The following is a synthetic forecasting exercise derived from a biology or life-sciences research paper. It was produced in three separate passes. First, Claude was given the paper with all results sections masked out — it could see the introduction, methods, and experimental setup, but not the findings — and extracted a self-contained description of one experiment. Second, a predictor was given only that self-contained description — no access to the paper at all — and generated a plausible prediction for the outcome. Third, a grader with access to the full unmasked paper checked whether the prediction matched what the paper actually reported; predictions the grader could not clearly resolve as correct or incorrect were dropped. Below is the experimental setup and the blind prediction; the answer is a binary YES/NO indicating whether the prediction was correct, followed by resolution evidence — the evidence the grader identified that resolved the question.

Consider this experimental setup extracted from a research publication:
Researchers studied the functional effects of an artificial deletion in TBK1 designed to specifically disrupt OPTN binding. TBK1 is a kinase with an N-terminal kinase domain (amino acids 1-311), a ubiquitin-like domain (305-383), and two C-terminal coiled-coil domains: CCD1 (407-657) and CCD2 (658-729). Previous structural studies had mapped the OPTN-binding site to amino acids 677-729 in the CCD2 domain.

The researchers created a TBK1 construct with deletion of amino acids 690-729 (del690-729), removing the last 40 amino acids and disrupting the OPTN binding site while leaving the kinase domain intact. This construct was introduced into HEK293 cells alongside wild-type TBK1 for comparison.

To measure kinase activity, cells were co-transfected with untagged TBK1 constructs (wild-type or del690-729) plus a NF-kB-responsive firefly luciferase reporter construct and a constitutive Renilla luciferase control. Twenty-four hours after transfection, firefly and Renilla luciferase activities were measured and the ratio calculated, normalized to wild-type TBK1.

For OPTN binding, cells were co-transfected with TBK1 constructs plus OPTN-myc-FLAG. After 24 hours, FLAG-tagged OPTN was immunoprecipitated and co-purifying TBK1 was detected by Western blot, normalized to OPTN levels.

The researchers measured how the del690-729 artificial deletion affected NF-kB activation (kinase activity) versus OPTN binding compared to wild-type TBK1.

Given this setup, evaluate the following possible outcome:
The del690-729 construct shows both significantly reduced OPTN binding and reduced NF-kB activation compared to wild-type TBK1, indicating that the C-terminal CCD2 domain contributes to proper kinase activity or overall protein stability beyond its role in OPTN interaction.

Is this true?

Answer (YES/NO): NO